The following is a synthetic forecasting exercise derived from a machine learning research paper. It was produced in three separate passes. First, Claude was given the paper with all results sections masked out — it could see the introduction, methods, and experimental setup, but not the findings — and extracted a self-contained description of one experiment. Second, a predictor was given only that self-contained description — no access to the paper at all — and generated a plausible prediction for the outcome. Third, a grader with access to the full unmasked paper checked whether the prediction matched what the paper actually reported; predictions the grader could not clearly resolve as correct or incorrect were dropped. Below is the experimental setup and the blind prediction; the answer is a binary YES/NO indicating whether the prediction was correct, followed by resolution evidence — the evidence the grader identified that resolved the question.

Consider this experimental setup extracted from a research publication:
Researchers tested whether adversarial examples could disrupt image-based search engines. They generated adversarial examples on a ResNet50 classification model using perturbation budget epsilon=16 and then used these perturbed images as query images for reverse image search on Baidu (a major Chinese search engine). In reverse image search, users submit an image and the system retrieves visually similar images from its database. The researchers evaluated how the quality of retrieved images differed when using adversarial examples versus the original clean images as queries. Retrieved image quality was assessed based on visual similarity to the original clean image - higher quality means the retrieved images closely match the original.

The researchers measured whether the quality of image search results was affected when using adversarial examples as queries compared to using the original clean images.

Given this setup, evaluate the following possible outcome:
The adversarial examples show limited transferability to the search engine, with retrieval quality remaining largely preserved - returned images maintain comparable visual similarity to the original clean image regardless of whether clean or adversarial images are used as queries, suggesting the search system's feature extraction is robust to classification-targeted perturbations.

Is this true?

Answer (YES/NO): NO